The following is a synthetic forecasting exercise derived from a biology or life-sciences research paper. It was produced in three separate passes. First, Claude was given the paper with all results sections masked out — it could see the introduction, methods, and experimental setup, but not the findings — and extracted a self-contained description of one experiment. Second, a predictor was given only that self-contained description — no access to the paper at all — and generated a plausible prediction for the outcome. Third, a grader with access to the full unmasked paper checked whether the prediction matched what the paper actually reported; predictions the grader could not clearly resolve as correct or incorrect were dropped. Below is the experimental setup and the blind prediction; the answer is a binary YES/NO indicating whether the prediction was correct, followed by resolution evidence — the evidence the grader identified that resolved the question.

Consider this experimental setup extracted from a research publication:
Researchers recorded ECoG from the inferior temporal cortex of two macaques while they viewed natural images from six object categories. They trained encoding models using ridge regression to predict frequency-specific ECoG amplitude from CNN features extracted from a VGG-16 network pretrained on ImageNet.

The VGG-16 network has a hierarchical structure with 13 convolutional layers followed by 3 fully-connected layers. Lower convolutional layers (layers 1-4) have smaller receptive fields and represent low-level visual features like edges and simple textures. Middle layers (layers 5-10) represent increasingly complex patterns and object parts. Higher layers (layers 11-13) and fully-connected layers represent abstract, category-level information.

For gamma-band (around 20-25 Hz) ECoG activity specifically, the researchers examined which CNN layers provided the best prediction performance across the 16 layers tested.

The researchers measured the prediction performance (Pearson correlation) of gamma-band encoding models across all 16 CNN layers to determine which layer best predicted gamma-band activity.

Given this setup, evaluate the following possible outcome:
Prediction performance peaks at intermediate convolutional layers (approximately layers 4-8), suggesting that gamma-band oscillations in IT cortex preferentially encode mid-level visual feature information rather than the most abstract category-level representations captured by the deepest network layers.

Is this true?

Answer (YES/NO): NO